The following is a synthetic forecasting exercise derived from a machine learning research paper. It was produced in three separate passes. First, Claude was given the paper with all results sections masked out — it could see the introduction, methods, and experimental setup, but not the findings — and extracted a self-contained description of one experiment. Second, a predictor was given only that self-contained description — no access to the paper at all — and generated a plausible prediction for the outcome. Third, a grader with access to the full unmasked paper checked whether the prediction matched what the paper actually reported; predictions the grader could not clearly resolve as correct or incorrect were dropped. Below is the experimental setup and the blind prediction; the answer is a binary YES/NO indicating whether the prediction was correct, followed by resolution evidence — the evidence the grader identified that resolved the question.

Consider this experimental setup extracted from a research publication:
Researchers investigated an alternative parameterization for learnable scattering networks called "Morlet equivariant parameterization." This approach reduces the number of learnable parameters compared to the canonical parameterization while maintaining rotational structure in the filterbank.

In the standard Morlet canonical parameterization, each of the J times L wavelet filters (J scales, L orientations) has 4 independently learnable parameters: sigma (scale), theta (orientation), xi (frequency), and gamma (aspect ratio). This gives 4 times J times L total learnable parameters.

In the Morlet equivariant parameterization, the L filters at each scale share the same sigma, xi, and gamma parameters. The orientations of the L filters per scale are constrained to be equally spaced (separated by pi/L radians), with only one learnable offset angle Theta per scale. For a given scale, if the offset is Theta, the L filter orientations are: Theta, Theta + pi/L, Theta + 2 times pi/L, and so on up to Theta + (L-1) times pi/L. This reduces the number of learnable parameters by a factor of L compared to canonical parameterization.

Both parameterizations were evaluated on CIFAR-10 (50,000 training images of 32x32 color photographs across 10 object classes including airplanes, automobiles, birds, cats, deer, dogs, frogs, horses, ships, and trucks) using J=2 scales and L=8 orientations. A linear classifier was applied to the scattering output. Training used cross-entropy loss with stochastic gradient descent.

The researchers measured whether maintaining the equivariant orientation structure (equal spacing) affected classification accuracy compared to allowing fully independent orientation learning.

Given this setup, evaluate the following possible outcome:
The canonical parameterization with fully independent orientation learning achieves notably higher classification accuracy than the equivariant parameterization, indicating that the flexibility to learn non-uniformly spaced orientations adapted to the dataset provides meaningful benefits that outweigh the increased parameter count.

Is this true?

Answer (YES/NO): NO